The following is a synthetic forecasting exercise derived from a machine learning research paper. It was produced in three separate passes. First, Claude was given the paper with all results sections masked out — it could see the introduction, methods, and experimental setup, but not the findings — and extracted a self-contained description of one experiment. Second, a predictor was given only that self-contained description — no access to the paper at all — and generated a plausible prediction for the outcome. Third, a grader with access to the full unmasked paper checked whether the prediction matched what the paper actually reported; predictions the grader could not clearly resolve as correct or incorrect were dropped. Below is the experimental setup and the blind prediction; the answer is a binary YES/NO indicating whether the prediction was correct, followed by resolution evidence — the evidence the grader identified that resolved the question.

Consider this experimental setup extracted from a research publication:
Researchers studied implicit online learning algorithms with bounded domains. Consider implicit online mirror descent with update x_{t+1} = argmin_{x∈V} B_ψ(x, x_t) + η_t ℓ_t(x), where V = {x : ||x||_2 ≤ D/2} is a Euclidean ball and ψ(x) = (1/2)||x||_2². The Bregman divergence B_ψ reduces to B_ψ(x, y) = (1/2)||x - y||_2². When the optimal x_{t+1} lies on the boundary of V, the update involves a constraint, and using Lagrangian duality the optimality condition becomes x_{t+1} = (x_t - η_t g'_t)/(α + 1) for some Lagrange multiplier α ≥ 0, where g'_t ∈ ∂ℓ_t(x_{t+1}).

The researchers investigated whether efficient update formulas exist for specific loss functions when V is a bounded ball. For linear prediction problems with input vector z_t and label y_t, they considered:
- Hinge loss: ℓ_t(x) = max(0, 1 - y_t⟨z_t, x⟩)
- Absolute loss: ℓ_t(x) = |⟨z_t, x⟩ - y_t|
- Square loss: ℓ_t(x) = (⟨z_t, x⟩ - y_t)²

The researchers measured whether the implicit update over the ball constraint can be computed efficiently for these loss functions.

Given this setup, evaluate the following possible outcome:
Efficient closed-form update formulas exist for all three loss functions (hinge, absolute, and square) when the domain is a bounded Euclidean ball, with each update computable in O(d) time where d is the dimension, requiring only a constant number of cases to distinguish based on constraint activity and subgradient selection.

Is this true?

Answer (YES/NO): NO